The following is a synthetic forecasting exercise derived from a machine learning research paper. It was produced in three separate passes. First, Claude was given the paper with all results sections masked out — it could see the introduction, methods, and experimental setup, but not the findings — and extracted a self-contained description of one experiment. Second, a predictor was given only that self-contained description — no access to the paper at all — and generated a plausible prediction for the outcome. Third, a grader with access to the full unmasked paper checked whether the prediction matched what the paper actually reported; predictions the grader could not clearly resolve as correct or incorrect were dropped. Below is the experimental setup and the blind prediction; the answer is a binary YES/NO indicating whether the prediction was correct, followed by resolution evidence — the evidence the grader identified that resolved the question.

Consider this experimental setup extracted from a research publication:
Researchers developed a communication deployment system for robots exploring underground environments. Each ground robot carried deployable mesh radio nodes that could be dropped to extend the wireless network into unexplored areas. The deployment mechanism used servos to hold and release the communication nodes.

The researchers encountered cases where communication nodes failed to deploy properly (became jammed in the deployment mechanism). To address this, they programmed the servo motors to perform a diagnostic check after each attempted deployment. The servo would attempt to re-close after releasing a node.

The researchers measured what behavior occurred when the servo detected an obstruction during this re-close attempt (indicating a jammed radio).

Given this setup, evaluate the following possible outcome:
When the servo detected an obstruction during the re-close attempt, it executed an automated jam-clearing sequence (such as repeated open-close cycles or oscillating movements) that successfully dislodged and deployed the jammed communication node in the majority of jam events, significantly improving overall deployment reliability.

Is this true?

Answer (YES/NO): NO